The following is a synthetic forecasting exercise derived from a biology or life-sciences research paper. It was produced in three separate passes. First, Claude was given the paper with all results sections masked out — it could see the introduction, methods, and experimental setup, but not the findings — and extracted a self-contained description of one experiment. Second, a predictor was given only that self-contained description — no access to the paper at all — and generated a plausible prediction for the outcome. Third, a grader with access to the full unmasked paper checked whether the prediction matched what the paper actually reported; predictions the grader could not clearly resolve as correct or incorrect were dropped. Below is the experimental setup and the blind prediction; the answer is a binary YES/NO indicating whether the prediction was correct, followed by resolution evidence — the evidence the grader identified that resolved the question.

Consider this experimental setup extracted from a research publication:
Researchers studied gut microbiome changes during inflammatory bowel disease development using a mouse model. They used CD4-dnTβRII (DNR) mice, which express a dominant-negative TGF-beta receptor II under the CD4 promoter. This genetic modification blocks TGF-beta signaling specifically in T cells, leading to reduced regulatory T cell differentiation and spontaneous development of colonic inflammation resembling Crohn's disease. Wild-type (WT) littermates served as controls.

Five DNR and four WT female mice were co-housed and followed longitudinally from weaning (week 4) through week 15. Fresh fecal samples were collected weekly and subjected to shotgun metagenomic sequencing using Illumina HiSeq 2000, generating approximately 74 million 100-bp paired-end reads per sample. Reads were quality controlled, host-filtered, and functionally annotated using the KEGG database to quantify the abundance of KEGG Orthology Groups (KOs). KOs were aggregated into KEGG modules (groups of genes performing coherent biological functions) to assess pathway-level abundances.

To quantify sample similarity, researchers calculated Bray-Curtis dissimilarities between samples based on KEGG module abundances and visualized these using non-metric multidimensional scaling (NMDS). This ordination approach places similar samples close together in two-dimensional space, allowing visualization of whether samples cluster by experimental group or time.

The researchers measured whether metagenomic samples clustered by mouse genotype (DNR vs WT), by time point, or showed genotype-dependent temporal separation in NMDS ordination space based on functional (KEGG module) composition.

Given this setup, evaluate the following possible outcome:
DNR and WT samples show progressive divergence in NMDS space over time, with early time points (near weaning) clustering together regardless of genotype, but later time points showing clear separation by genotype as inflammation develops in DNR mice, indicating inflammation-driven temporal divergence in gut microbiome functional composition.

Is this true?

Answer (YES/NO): YES